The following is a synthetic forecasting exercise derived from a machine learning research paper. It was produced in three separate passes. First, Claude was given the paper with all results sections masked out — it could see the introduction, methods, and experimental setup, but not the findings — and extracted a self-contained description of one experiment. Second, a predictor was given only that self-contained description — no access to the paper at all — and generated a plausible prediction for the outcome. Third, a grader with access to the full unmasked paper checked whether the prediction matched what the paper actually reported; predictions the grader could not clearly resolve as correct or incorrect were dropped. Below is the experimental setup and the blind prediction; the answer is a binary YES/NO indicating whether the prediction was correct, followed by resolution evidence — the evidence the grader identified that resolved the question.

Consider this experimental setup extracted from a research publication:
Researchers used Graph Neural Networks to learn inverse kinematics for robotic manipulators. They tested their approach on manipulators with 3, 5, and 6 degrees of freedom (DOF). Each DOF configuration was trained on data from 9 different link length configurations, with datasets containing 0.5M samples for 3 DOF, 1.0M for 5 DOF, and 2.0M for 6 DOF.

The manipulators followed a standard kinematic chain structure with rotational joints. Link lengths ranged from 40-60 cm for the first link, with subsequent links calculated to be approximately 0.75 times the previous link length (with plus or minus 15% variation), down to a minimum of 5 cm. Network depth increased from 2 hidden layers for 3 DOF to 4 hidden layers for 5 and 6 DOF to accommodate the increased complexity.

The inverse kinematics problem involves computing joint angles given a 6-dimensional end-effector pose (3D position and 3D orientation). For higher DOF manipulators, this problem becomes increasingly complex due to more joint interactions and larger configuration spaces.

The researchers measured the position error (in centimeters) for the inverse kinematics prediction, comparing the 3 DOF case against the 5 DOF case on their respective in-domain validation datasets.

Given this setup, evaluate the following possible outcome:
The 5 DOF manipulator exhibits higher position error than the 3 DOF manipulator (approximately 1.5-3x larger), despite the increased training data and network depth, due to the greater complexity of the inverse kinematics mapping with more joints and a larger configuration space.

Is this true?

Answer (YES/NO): NO